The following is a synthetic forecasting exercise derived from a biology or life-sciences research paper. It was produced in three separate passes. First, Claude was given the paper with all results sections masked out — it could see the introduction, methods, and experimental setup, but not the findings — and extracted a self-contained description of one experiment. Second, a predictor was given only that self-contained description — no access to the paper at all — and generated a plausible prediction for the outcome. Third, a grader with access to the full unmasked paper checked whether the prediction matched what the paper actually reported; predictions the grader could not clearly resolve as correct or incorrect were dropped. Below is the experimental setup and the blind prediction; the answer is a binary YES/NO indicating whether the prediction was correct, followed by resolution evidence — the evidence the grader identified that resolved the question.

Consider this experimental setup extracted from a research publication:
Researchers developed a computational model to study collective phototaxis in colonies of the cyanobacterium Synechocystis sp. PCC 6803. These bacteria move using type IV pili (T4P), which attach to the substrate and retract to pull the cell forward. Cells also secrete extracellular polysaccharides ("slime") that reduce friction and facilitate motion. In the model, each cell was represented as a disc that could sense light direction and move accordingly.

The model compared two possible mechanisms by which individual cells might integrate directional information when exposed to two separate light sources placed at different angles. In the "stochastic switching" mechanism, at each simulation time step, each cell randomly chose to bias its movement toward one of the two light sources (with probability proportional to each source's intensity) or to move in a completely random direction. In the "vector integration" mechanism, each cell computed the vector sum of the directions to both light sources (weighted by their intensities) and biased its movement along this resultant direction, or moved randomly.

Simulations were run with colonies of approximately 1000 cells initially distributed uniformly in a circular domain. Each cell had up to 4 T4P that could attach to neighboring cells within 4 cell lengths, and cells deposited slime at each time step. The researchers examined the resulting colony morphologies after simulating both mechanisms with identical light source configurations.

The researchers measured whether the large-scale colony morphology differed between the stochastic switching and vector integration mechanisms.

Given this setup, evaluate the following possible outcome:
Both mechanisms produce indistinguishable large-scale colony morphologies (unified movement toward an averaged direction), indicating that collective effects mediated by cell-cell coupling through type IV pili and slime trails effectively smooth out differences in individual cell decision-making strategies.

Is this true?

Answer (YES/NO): YES